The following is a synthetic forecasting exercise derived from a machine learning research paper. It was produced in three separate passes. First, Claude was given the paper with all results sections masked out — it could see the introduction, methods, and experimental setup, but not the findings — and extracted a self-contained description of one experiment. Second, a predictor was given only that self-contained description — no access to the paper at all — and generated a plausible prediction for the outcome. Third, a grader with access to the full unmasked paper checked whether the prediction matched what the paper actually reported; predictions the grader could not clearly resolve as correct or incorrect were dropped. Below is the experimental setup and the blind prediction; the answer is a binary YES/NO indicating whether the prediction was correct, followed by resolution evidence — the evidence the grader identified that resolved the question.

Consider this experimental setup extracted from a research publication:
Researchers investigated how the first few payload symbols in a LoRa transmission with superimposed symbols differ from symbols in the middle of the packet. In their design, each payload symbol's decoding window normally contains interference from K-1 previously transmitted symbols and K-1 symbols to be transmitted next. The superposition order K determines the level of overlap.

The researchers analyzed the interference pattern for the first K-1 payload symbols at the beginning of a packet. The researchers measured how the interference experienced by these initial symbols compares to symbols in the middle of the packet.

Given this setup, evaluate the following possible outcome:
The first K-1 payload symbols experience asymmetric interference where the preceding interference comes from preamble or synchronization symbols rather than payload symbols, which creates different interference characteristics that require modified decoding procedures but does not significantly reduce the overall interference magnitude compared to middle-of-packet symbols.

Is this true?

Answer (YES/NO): NO